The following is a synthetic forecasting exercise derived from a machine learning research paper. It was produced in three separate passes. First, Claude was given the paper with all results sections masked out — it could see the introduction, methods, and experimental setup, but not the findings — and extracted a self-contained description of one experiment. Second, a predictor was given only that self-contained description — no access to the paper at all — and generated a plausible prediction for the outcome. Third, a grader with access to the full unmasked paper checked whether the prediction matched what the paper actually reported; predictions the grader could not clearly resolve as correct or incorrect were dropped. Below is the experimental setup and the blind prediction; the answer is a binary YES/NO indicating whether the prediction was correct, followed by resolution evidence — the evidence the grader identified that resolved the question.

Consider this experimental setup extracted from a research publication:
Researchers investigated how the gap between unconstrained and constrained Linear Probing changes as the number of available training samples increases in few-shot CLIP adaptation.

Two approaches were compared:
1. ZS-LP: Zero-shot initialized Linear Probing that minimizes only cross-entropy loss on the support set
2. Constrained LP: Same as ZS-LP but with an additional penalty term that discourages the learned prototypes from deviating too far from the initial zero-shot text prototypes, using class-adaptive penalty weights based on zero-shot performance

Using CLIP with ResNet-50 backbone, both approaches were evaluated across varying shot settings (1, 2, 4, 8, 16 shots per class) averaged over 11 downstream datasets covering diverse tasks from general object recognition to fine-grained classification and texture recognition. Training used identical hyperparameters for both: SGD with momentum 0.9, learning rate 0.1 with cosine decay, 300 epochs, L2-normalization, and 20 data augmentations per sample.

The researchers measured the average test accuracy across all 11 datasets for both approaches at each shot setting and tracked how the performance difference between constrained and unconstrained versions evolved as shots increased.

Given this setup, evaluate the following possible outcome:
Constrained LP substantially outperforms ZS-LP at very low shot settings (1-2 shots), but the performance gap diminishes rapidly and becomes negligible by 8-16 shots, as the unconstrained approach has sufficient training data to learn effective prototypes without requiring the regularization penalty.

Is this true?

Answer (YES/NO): NO